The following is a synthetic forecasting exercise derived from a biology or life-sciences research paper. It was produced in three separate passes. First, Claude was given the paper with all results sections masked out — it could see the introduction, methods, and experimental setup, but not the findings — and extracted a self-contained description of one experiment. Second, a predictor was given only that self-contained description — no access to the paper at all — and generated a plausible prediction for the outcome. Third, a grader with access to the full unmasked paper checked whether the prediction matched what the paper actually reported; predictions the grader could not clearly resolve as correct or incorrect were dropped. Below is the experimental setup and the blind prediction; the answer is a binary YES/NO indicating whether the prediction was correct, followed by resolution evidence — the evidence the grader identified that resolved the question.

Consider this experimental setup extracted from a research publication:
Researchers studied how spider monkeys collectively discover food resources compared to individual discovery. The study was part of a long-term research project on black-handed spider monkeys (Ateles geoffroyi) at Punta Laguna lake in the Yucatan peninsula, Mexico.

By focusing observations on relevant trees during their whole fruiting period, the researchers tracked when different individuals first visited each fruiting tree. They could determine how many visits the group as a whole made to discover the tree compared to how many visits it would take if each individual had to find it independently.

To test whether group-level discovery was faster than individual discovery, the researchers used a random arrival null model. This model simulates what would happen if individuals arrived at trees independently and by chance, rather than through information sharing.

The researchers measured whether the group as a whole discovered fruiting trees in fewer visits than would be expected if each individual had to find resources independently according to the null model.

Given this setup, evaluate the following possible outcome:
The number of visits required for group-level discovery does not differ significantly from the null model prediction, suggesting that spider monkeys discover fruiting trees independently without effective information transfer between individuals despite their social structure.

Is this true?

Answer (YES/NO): NO